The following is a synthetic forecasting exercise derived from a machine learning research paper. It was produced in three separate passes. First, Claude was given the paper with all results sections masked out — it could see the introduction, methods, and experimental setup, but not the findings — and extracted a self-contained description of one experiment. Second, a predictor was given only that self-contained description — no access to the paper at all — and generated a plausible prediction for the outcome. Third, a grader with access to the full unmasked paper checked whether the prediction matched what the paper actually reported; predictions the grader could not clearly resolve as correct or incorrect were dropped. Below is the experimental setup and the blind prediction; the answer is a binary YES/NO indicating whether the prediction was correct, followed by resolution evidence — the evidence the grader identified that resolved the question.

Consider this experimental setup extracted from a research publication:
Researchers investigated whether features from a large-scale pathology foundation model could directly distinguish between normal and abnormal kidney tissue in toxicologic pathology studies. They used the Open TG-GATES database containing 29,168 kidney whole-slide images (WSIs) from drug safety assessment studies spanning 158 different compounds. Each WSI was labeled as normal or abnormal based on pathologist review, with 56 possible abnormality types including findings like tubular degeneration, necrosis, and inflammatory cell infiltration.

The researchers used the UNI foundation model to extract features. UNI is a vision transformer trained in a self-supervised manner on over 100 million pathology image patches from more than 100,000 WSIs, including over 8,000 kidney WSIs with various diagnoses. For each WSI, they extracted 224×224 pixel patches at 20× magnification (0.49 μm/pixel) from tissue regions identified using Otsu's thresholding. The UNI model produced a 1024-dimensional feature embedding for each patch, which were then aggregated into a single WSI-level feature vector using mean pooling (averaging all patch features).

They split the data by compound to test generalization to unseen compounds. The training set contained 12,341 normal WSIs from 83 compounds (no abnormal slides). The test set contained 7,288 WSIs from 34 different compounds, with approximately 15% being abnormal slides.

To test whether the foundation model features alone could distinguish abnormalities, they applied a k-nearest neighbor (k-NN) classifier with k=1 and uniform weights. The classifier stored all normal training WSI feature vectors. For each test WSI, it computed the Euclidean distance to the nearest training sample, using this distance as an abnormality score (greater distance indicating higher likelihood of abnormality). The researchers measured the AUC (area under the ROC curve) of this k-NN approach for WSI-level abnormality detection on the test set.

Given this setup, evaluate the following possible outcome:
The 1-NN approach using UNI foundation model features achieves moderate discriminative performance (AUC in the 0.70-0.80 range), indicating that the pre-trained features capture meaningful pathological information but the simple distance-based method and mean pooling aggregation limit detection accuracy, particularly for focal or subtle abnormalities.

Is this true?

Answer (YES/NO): NO